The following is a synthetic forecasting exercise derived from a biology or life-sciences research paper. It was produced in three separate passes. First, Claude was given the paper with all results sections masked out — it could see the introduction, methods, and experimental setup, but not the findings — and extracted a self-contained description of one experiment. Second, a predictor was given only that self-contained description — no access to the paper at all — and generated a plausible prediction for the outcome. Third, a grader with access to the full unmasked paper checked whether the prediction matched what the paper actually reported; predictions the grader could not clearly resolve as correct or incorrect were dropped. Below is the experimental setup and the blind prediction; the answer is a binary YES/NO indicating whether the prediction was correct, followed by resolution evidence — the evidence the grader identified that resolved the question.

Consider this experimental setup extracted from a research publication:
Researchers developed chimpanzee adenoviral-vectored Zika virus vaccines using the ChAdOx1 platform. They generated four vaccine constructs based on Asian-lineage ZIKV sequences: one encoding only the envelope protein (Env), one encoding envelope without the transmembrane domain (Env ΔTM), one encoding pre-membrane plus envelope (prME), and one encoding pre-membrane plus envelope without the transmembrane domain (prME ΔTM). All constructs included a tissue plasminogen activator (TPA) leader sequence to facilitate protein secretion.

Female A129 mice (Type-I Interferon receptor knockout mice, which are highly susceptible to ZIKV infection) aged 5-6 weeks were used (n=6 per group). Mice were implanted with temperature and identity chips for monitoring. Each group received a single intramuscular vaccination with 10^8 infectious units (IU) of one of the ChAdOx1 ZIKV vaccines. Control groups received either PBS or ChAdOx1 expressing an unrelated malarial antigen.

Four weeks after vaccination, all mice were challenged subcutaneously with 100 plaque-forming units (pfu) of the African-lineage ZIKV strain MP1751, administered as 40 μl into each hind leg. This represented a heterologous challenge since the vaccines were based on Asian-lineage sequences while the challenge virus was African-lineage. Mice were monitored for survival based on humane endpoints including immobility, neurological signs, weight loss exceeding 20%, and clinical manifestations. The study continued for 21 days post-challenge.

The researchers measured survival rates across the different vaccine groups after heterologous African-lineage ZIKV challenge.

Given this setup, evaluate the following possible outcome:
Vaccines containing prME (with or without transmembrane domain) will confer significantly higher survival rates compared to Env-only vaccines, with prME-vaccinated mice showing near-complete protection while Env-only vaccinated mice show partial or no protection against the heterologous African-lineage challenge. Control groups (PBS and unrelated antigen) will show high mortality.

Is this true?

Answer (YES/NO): YES